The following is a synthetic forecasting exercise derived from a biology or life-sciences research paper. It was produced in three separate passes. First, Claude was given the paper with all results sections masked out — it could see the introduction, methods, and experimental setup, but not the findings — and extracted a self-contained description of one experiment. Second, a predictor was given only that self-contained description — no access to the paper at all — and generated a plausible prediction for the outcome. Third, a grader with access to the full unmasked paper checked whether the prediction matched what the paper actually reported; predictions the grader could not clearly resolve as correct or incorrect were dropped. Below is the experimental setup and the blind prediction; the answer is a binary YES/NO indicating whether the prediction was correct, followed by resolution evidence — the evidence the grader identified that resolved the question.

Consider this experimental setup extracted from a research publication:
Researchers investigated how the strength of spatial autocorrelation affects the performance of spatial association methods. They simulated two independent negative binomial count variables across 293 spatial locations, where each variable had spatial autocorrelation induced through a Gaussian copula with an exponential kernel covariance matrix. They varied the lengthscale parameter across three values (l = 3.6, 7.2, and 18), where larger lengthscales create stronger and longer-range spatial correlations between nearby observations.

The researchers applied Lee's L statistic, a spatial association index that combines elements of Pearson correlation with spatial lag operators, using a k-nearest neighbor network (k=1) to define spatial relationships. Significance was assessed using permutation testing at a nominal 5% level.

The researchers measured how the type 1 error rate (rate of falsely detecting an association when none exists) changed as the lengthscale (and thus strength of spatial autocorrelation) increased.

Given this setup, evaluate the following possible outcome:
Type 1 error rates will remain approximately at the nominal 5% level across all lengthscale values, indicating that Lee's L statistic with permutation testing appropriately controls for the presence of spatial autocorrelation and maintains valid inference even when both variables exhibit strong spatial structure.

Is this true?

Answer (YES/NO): NO